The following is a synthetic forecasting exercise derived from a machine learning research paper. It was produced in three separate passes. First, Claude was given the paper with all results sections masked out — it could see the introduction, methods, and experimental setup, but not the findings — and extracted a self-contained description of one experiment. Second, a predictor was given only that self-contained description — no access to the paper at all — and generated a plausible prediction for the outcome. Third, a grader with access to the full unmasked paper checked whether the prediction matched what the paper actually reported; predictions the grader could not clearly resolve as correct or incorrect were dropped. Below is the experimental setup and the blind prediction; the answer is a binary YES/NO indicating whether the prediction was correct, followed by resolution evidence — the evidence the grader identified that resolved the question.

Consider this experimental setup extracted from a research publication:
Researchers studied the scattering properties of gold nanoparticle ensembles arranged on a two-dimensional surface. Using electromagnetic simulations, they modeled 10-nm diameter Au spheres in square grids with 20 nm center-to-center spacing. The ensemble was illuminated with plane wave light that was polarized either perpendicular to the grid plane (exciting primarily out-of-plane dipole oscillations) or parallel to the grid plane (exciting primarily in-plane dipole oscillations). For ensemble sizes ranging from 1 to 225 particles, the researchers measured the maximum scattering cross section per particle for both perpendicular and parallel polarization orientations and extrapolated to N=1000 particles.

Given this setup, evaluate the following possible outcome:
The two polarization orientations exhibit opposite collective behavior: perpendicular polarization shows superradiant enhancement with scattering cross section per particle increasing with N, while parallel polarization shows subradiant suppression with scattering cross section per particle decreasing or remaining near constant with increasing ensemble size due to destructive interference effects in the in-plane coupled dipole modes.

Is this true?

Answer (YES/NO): NO